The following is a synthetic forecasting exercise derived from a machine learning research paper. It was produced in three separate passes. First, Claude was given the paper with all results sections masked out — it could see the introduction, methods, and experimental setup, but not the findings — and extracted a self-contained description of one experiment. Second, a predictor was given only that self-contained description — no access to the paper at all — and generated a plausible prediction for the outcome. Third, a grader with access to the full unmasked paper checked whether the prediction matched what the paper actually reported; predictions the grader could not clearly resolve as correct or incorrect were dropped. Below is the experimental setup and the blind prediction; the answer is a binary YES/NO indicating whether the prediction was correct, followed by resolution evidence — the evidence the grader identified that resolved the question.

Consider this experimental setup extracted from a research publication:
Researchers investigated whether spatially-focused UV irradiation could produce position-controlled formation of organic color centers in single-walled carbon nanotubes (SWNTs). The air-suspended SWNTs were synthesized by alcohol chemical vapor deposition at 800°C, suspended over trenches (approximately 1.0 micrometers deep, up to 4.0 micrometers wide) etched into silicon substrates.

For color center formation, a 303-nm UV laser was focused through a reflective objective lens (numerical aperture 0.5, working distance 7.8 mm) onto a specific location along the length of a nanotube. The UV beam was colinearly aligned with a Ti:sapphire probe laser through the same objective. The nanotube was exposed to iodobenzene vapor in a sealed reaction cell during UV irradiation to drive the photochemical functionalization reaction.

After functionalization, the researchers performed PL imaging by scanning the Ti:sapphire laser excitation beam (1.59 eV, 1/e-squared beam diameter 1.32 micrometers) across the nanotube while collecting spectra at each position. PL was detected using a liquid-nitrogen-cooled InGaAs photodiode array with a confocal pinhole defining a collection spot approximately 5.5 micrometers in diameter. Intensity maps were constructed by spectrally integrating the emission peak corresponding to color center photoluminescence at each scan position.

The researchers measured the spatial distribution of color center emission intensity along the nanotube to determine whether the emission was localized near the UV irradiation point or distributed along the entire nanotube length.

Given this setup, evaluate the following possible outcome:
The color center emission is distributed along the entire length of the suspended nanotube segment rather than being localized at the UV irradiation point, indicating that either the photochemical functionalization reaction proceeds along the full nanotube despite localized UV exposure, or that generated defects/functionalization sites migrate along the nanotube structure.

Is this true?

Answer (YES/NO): NO